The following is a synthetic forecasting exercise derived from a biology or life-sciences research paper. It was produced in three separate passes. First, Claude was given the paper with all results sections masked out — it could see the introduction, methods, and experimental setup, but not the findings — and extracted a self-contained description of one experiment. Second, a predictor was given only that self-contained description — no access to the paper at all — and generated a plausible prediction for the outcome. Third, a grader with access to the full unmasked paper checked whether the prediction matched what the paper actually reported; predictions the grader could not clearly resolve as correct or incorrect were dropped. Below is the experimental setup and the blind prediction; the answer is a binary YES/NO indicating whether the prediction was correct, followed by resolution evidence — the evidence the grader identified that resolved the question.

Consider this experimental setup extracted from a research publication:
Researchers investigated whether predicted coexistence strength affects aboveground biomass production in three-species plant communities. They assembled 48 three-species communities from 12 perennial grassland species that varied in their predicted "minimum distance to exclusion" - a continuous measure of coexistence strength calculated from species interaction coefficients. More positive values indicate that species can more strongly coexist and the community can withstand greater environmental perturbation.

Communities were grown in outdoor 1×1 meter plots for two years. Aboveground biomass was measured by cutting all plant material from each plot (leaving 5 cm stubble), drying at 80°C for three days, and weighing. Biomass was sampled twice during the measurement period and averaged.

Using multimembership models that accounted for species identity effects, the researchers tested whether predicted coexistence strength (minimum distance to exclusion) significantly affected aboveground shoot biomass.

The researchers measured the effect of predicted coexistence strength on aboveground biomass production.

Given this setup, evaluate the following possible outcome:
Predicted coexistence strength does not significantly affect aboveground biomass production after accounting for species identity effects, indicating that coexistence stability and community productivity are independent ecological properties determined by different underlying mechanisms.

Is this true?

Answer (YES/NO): YES